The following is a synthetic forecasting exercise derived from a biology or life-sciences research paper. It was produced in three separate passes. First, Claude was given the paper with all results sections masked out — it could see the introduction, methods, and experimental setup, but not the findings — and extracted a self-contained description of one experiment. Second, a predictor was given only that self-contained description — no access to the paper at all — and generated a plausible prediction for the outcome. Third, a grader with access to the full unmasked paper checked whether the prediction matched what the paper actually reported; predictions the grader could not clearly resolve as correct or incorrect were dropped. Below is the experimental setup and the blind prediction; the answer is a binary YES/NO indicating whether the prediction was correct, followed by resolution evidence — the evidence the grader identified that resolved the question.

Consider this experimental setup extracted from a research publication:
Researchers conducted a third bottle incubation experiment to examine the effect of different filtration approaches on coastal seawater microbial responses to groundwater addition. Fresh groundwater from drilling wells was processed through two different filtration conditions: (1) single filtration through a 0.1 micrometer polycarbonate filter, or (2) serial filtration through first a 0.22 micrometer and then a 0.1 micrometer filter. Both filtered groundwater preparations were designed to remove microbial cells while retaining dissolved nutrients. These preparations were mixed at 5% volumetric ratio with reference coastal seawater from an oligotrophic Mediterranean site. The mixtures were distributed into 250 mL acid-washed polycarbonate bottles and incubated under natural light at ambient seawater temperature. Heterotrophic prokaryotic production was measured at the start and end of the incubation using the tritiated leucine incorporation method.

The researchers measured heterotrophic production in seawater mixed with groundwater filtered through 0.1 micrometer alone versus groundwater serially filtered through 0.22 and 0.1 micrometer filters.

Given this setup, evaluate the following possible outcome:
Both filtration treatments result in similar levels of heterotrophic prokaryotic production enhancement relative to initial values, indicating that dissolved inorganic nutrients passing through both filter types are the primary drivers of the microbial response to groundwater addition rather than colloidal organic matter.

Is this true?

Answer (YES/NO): NO